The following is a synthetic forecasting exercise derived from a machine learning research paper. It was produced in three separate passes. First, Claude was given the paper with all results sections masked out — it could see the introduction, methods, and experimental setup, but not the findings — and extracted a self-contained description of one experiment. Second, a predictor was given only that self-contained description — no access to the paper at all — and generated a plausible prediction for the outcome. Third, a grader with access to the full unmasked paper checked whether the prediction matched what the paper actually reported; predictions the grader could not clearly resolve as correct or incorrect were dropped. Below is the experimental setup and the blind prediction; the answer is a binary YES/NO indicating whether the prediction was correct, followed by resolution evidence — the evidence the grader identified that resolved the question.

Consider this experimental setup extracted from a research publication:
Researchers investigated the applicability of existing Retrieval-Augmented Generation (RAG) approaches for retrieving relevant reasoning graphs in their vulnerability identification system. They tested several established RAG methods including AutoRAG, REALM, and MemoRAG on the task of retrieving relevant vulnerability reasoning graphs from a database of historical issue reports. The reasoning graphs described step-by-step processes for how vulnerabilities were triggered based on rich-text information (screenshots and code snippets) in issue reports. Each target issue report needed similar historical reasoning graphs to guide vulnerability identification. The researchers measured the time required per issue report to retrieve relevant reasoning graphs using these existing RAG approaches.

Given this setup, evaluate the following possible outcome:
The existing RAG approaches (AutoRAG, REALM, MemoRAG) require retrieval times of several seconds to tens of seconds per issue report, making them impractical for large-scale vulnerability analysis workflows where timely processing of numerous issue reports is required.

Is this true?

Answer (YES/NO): NO